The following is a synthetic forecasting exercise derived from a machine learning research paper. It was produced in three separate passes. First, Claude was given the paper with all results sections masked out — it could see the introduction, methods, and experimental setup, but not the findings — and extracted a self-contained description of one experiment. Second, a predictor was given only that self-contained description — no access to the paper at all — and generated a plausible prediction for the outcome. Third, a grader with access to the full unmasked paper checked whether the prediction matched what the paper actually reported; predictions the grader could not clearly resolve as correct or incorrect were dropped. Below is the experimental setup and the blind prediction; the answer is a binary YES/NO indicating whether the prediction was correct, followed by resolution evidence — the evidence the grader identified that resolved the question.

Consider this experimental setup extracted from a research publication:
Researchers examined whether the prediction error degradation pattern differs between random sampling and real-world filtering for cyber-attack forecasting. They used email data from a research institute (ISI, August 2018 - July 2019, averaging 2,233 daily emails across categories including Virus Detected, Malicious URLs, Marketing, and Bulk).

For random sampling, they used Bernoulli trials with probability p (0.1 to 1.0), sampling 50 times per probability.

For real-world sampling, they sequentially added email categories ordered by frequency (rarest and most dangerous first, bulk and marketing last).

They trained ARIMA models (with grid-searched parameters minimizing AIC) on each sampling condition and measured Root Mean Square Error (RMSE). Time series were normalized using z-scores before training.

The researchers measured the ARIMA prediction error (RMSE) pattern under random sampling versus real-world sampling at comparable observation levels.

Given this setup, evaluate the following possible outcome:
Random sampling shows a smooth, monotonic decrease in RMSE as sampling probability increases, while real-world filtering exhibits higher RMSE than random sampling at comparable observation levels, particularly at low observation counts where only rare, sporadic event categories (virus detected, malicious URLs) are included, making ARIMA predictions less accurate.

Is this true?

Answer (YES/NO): NO